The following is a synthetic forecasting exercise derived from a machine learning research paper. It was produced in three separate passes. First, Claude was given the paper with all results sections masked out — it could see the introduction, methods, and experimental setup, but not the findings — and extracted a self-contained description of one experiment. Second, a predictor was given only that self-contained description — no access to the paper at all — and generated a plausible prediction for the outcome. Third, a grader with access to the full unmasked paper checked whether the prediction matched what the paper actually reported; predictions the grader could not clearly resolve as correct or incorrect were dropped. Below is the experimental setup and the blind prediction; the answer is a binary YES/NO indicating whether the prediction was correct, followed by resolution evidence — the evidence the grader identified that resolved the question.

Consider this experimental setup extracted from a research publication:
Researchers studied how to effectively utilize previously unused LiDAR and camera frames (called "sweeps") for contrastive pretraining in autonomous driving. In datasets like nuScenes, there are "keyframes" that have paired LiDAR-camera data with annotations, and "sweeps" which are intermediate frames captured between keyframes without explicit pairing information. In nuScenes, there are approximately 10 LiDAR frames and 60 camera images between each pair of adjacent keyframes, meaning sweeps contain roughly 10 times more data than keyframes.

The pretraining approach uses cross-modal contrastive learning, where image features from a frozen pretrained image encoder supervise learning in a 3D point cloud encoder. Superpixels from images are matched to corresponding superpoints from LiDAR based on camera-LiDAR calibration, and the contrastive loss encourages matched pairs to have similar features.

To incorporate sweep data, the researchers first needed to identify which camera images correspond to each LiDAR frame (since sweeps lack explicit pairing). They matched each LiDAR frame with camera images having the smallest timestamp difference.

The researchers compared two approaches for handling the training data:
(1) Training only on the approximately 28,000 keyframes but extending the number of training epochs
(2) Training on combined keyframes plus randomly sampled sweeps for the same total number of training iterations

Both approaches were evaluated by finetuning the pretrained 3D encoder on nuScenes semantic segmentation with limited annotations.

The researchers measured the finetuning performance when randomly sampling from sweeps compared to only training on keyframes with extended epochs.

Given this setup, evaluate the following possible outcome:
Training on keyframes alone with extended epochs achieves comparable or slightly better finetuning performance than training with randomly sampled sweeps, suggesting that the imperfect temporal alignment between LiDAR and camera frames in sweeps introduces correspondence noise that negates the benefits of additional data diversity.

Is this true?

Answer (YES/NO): YES